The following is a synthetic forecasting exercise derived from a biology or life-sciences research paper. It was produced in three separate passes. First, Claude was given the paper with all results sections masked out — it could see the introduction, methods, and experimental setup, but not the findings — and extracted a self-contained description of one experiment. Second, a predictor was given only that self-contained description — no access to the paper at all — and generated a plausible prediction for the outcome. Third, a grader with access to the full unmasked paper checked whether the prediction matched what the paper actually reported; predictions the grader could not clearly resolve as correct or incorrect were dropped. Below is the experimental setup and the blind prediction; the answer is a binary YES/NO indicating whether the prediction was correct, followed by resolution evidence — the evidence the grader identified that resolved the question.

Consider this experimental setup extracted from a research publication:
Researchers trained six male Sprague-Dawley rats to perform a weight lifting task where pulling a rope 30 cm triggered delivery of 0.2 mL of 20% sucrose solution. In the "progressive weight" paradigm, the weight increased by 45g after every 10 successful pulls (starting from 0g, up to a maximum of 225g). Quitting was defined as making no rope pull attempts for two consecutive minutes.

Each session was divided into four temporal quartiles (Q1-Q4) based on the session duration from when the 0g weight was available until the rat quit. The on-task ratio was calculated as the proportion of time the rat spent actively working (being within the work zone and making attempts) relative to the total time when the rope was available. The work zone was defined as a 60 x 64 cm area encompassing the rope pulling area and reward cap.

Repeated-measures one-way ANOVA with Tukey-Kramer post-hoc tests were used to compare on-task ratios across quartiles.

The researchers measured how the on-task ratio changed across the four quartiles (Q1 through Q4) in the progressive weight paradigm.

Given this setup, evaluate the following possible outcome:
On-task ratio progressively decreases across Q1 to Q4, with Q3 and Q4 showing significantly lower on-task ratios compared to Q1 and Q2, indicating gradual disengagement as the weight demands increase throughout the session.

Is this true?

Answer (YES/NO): YES